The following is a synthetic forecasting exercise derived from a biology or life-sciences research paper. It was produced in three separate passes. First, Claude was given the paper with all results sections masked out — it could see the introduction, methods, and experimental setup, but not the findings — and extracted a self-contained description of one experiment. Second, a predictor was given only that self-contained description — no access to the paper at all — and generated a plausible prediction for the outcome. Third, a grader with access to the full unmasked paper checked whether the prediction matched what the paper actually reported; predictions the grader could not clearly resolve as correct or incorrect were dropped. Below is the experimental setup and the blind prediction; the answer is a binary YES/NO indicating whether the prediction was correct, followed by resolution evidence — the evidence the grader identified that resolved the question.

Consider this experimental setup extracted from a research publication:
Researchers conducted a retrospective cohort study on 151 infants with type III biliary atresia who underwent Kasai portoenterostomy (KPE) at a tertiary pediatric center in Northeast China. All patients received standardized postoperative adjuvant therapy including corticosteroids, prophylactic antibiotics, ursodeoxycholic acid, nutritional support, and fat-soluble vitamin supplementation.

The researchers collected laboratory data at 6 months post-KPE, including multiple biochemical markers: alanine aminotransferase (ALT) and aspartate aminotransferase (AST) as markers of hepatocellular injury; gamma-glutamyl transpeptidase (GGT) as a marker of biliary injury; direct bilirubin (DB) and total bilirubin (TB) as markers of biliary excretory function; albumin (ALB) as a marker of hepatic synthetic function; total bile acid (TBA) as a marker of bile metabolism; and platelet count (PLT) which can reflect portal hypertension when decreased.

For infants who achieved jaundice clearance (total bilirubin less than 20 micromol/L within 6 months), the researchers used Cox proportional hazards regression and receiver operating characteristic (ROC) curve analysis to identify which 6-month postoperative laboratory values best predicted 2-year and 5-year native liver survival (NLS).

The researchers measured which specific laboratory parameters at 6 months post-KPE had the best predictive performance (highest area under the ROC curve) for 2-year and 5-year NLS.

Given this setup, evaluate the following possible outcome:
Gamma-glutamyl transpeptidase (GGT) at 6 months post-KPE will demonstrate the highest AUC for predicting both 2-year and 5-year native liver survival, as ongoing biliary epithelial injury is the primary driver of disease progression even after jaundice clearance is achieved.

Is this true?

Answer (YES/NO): NO